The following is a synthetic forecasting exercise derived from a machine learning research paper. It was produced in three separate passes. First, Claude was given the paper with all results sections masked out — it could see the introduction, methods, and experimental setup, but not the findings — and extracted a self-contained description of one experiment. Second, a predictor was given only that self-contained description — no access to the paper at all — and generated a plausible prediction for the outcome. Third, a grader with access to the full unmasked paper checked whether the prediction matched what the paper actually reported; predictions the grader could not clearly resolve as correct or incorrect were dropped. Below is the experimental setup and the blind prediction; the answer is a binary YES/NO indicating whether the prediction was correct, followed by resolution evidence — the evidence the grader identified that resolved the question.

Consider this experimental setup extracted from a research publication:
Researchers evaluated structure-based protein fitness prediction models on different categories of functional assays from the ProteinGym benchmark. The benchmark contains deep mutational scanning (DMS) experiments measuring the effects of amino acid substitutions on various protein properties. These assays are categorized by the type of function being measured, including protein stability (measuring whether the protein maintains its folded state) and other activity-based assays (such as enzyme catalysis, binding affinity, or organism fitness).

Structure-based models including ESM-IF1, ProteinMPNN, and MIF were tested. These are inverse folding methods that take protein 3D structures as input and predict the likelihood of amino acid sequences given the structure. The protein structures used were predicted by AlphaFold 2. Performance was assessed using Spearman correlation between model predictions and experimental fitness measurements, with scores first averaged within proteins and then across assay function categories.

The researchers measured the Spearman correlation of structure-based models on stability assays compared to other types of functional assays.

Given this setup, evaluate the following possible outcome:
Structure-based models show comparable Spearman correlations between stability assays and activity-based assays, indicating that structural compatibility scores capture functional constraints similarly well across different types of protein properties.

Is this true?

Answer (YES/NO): NO